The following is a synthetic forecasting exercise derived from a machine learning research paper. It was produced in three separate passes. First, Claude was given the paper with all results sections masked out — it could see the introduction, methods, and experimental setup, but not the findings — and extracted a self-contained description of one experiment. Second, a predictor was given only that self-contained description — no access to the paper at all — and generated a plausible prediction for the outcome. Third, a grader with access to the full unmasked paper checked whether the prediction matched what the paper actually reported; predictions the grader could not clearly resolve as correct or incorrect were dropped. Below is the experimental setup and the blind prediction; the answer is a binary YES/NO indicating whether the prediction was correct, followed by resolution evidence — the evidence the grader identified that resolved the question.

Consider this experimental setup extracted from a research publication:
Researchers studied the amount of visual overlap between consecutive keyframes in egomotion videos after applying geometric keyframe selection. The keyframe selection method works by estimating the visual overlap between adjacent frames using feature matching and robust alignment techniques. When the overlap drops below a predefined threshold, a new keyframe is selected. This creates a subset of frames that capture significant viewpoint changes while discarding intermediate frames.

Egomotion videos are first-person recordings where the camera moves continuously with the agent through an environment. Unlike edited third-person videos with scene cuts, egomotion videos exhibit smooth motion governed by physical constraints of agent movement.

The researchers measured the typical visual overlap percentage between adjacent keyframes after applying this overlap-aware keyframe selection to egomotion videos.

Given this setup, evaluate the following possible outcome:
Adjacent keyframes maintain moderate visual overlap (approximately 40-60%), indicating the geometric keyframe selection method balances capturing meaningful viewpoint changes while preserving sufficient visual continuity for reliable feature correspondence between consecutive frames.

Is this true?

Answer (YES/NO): YES